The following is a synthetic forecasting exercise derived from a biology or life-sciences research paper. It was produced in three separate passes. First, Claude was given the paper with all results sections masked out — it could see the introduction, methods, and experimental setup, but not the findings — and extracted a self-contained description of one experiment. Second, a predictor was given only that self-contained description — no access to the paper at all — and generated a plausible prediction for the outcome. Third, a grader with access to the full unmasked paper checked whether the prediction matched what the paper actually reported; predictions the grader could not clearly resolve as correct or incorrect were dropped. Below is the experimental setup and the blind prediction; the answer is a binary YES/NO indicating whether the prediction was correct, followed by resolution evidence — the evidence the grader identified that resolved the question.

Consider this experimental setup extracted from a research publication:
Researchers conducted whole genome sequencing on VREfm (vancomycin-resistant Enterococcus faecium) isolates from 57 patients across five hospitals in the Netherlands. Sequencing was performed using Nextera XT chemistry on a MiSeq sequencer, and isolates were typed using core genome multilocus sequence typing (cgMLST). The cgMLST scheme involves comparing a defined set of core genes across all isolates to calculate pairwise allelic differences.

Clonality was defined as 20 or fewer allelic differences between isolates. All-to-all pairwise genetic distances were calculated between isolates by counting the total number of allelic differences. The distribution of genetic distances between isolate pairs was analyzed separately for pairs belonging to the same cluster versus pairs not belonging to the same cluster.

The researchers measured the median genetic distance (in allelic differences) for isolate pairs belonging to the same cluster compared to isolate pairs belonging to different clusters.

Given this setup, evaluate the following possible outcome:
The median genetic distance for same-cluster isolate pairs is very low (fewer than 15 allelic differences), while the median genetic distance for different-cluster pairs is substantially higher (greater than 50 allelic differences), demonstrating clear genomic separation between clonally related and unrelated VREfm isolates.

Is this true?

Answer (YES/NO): YES